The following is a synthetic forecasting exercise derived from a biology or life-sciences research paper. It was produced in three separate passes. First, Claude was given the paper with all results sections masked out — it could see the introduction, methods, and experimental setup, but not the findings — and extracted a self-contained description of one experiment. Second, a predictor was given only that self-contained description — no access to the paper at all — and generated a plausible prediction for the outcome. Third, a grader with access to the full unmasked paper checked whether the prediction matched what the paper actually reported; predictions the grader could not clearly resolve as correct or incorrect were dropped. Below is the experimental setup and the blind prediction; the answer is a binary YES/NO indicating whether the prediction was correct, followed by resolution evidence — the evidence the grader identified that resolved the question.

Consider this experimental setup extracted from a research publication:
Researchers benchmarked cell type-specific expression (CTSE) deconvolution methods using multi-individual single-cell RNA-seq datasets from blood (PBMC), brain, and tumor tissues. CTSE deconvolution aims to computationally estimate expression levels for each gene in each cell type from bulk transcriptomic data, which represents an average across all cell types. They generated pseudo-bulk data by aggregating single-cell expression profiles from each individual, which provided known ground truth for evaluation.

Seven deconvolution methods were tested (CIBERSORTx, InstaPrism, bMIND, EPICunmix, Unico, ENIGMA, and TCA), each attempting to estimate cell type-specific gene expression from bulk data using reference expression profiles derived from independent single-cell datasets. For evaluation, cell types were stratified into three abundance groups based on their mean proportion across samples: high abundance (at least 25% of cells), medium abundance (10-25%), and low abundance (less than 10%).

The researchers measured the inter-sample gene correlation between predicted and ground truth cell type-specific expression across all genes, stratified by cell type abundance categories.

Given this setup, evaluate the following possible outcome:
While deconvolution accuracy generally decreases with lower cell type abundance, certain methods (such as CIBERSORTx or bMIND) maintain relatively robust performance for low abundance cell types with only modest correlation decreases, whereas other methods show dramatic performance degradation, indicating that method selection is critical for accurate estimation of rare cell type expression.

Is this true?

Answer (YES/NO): NO